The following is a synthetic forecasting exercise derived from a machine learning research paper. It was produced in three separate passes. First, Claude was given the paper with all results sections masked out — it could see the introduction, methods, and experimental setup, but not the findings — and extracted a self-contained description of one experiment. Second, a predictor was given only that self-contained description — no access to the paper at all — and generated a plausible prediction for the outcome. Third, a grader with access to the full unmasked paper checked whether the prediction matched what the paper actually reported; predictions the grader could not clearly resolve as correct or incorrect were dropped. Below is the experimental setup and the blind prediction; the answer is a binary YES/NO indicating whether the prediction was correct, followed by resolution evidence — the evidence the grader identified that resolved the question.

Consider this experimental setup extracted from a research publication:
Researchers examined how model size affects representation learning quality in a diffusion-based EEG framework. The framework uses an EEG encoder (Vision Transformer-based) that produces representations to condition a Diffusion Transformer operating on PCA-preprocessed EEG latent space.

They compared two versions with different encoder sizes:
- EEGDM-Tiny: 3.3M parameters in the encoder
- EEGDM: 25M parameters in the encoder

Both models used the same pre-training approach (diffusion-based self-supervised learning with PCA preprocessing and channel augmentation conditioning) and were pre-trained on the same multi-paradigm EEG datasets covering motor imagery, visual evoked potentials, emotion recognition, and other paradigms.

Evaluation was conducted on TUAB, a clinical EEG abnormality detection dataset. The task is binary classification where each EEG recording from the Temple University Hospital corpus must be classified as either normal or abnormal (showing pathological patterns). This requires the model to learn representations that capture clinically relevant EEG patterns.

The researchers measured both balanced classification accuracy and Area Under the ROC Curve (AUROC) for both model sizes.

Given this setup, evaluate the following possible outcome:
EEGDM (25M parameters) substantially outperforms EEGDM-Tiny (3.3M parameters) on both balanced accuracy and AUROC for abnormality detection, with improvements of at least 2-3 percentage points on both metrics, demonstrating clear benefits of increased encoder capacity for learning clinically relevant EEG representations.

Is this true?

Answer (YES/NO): NO